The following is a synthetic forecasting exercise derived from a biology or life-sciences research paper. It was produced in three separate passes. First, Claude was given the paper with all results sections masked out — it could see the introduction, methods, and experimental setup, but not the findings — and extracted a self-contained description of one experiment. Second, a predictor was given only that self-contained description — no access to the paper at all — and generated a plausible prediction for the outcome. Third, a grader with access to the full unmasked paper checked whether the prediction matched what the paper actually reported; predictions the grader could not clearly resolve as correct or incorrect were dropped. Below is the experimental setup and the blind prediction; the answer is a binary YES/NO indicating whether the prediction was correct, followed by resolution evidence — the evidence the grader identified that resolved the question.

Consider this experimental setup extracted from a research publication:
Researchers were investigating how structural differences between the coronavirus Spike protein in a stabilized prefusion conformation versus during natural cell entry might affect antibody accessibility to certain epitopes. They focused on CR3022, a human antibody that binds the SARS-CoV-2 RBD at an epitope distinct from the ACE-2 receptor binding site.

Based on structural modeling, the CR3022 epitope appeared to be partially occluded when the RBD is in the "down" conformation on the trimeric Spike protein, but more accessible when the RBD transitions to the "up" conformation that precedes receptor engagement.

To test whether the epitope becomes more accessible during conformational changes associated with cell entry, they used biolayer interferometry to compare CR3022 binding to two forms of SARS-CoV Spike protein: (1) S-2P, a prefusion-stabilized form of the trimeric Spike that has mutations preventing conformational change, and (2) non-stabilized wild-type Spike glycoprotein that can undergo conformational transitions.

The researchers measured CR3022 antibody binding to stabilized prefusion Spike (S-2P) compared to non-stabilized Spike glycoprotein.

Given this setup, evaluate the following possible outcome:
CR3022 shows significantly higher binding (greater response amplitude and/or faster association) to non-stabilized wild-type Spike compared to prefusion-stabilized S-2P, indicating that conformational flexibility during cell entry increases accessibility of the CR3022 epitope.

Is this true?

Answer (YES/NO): YES